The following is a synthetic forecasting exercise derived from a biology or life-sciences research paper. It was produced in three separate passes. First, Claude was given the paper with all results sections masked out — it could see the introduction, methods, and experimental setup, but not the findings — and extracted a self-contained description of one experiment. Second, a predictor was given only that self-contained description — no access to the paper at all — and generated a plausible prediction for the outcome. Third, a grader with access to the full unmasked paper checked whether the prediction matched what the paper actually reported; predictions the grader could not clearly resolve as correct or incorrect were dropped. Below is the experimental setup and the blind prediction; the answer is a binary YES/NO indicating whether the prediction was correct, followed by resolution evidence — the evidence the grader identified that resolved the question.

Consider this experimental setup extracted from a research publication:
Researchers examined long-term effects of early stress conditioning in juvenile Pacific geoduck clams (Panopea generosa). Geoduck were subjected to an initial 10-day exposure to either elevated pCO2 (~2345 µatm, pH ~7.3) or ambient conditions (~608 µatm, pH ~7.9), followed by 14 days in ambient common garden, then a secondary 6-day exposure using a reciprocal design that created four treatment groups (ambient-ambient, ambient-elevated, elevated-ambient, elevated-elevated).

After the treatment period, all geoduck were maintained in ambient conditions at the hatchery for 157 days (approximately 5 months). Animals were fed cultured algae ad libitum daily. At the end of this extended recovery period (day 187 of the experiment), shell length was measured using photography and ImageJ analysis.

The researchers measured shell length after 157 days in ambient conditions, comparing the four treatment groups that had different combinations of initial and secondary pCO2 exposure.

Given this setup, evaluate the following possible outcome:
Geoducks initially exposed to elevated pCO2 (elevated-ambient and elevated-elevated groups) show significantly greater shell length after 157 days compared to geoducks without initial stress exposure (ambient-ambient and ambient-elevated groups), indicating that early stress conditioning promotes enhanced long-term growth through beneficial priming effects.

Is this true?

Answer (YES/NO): YES